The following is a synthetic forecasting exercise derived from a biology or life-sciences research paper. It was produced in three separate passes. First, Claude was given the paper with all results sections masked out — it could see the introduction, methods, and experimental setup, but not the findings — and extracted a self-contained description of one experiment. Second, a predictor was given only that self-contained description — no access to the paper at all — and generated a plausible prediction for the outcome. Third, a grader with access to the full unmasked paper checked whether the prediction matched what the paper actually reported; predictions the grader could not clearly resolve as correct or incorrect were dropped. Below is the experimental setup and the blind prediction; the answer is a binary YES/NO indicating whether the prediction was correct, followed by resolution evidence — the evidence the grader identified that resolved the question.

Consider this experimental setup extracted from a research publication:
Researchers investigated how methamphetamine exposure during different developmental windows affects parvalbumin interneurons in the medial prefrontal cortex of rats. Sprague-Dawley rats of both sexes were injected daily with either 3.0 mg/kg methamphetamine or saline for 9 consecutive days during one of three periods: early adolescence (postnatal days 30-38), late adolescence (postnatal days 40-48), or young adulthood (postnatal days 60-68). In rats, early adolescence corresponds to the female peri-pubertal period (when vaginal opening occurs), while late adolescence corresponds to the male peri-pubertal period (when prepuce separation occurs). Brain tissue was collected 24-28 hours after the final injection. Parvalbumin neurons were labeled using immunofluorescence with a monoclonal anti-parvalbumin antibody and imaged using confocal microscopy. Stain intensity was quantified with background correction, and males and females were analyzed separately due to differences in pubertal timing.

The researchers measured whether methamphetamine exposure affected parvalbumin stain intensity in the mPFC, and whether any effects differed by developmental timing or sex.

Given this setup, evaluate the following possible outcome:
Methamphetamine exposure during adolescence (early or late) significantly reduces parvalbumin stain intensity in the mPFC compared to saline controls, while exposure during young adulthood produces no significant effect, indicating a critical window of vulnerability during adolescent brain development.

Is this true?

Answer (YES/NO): NO